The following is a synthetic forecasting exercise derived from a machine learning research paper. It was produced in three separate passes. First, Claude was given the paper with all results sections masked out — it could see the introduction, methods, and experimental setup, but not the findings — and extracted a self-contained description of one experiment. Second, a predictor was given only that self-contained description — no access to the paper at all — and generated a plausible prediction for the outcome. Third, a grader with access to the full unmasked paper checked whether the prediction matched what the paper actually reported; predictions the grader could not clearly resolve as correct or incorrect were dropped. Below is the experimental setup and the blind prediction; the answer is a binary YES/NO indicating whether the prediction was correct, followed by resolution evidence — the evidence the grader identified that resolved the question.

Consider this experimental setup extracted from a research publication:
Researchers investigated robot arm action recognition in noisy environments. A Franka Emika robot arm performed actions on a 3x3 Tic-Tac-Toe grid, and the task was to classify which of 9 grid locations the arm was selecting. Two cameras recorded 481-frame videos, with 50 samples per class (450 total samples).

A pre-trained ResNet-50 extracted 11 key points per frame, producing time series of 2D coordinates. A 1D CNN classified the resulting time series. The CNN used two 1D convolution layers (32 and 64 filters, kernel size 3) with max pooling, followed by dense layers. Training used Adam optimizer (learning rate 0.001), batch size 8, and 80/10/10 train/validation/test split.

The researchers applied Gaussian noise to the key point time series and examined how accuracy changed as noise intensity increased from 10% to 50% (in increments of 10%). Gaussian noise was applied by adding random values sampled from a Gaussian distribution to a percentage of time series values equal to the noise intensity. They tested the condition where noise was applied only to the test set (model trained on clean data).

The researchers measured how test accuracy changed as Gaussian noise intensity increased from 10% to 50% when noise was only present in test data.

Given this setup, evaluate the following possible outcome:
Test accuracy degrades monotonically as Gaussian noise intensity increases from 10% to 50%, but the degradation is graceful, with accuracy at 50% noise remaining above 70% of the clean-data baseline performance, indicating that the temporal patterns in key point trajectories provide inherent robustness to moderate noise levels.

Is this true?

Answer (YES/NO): NO